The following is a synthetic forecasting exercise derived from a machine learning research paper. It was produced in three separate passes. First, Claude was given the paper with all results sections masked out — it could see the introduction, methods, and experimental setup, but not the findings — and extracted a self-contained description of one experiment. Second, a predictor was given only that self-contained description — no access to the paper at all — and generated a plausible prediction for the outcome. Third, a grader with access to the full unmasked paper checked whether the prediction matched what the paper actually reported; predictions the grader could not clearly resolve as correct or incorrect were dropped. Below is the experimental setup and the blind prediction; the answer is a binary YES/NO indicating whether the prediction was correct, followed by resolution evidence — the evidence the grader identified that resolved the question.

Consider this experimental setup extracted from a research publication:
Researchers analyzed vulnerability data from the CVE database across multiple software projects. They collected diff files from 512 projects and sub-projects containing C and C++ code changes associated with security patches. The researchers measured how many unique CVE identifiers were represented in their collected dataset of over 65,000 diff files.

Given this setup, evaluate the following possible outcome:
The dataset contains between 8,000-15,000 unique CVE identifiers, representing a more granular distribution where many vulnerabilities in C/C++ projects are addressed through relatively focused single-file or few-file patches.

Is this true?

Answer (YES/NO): NO